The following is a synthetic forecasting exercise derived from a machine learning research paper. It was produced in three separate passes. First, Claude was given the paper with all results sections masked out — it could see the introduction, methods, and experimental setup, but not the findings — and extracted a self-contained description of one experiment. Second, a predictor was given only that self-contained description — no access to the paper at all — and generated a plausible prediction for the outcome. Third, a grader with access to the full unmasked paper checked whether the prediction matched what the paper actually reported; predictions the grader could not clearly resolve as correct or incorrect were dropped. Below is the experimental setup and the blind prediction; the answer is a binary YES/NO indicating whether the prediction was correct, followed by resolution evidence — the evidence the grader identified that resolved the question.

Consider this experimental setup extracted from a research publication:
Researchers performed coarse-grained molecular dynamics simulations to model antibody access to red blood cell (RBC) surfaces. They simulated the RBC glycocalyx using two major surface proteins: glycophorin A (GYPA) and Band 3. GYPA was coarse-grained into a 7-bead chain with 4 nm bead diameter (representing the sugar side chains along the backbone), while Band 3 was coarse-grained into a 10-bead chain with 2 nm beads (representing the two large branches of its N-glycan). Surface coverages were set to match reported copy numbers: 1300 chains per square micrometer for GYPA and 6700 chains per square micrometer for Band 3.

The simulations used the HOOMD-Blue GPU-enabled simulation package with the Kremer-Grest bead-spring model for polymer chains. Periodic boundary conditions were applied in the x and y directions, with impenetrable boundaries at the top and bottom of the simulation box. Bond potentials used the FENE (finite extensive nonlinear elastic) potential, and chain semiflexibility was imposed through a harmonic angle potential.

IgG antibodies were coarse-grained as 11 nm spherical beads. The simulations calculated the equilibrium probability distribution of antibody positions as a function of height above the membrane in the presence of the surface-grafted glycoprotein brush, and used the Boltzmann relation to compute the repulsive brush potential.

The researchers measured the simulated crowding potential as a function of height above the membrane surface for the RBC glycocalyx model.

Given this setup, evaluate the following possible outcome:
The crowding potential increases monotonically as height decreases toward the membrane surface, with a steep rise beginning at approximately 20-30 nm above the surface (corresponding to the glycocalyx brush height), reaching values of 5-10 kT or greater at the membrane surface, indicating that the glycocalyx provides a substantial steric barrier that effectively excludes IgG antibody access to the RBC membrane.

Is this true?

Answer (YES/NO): NO